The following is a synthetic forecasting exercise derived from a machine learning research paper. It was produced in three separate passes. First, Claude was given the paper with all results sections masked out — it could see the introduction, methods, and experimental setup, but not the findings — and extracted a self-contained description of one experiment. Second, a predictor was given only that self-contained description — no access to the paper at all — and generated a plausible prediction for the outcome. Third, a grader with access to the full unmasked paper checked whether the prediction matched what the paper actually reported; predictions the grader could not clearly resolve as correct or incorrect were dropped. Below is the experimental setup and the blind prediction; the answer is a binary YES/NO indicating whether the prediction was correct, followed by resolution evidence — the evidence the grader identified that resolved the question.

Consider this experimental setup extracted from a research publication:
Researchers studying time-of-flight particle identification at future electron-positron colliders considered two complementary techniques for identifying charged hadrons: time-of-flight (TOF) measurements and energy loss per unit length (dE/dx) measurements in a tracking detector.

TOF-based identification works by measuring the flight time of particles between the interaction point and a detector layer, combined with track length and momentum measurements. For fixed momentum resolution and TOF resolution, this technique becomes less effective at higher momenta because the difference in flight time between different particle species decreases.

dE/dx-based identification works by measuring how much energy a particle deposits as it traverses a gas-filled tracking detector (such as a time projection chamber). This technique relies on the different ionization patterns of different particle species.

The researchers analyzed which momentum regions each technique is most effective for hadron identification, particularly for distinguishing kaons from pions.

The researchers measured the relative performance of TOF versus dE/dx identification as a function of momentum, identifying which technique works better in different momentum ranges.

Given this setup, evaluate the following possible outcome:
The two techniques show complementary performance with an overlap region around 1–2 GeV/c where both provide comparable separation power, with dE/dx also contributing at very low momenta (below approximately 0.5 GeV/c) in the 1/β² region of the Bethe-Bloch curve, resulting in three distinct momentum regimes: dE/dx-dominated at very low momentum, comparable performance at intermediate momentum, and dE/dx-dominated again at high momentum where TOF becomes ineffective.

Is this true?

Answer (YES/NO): NO